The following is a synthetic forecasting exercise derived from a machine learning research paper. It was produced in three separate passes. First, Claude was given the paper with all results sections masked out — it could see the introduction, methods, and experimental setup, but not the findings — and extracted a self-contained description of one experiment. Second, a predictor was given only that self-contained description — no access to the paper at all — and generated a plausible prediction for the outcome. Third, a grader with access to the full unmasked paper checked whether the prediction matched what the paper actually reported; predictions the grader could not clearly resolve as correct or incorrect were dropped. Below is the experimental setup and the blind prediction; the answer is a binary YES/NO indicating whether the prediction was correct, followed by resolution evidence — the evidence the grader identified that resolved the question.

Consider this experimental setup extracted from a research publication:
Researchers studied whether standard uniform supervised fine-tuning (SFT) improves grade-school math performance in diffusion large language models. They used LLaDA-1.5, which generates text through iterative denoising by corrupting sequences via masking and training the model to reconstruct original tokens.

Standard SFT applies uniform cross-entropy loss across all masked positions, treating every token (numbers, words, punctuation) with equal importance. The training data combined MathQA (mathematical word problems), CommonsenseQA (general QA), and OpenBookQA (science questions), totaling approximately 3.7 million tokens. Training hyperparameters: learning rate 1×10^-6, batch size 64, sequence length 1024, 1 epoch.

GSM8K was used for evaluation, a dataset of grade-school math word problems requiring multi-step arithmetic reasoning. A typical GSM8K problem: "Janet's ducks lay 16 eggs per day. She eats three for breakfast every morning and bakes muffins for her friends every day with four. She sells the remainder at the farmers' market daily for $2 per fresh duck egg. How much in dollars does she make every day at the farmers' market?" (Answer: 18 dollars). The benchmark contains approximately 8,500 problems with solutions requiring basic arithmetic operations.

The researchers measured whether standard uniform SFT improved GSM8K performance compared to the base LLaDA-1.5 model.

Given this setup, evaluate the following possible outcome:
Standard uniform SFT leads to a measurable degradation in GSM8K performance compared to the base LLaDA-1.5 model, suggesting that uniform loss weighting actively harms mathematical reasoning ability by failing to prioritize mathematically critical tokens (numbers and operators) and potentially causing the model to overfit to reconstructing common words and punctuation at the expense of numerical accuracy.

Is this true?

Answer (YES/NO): NO